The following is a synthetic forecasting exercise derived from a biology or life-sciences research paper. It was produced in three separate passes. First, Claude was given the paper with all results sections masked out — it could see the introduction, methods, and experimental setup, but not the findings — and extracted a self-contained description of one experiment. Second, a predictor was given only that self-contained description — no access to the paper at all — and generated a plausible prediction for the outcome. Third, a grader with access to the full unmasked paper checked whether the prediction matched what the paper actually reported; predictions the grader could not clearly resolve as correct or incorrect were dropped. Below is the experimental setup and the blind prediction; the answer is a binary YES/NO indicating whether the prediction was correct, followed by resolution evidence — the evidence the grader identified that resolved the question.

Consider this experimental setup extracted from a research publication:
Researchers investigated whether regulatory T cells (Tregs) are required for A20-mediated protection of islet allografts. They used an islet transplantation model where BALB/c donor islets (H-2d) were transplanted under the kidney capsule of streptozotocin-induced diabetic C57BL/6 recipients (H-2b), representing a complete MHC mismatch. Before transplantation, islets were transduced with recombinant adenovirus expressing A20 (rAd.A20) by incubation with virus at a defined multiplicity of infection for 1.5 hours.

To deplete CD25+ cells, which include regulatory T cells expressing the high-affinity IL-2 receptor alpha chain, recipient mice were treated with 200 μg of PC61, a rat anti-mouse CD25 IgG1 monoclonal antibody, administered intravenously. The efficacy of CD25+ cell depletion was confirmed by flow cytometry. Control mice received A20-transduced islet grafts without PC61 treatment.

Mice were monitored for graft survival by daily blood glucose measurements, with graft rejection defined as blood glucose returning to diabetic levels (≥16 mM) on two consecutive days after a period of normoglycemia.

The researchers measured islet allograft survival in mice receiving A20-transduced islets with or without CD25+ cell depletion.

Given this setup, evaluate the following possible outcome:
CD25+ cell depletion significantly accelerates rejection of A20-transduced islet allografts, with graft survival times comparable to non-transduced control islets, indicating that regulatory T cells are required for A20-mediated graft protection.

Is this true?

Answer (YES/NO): YES